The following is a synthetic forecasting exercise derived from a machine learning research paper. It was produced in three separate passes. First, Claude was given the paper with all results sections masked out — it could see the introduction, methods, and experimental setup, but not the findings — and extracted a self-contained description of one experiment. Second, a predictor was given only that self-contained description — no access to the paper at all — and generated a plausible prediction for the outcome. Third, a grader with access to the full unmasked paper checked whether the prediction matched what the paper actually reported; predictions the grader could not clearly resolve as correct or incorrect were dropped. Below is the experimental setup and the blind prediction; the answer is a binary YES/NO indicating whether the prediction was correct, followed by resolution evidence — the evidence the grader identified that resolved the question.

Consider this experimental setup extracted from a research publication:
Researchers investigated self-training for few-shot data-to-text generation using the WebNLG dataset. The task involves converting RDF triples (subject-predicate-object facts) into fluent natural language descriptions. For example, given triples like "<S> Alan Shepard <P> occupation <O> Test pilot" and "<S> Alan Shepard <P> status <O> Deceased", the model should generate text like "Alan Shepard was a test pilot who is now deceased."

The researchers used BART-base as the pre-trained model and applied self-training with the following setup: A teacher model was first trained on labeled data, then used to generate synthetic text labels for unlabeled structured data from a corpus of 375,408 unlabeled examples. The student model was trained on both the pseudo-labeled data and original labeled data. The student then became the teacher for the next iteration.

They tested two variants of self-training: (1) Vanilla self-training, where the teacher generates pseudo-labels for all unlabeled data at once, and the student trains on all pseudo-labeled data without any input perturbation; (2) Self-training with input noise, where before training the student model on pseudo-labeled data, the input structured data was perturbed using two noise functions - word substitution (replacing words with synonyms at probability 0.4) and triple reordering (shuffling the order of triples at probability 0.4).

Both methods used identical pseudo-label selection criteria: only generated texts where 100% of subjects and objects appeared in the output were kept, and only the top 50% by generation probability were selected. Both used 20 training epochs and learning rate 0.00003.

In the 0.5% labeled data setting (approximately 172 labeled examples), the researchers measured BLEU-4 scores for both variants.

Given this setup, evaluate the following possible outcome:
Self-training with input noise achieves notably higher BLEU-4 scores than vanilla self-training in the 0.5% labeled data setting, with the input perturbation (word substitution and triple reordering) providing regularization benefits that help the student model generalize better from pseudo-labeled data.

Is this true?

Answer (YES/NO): NO